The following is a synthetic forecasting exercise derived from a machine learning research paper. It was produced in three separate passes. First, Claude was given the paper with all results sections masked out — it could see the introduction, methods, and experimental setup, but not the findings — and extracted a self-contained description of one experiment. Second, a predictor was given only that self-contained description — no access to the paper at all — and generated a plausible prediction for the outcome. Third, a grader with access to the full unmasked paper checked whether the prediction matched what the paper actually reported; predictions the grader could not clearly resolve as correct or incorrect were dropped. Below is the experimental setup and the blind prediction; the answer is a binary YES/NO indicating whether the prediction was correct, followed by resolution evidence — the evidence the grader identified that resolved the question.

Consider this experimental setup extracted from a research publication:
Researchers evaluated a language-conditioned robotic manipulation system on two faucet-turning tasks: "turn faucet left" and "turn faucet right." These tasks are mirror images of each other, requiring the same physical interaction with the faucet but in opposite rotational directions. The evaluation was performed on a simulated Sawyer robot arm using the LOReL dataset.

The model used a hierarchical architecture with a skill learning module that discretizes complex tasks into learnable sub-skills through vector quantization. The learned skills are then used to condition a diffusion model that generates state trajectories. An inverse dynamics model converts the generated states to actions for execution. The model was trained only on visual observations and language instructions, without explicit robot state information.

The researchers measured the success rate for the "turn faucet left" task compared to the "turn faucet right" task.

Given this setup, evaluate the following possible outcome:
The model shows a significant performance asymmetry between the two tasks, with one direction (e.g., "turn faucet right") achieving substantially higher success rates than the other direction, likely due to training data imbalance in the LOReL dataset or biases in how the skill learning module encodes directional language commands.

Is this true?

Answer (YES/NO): YES